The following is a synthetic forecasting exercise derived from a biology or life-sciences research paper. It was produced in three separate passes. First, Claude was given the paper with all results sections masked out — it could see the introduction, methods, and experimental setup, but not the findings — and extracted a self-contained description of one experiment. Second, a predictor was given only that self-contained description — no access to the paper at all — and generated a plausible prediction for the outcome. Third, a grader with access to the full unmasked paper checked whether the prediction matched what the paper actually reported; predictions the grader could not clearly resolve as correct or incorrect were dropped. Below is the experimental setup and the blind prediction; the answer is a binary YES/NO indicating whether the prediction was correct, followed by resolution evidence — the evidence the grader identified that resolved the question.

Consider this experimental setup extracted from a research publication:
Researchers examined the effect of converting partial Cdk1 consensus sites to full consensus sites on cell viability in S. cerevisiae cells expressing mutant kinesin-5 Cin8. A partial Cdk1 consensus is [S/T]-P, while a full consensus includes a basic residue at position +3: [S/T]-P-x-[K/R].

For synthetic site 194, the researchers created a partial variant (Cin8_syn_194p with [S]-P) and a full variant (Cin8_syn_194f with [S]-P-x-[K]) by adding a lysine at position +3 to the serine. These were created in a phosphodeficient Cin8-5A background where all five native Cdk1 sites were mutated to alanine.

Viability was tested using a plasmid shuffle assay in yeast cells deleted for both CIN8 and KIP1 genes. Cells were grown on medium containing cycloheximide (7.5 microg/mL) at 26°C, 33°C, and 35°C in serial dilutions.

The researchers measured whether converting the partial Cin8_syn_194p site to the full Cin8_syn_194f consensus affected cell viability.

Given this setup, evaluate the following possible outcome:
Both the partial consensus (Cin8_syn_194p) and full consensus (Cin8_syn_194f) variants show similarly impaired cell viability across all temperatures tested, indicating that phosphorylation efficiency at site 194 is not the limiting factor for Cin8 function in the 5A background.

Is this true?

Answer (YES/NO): NO